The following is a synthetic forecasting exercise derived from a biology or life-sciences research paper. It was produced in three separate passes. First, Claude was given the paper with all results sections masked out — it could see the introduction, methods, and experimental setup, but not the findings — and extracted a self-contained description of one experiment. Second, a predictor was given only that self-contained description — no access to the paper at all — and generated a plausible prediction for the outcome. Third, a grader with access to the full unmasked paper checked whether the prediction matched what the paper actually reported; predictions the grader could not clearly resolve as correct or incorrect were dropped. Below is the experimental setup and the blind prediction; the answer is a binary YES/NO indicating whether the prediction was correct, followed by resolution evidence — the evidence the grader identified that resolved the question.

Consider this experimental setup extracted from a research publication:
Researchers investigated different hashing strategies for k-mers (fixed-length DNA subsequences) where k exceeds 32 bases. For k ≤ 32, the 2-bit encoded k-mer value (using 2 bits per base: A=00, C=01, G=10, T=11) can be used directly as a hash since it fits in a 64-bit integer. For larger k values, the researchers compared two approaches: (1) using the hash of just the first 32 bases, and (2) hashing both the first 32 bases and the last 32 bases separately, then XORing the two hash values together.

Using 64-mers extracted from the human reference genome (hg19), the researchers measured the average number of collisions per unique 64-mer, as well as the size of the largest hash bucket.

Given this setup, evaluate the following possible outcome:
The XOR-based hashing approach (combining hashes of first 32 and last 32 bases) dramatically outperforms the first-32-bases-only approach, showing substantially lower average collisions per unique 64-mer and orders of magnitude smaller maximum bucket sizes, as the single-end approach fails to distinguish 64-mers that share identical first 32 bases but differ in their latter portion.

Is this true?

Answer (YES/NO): NO